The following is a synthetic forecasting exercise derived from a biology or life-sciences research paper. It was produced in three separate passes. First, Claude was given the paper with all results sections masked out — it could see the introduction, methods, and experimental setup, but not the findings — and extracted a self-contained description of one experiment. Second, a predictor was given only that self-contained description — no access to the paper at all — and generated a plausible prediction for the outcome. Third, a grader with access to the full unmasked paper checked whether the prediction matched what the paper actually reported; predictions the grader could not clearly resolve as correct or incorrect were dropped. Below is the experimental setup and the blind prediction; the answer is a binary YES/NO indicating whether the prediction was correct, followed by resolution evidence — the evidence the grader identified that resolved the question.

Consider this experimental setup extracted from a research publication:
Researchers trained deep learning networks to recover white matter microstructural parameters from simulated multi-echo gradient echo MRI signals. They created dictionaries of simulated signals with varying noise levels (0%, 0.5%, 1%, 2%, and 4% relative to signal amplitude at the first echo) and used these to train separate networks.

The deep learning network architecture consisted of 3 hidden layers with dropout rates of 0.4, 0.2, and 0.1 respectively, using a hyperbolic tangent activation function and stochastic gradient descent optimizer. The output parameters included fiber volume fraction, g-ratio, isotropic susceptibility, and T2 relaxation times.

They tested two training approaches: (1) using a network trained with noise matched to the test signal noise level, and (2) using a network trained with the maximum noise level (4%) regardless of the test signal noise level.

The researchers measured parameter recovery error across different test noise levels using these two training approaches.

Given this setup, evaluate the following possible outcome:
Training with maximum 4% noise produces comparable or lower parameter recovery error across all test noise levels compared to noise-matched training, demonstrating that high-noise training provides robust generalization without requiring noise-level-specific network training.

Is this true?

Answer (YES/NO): YES